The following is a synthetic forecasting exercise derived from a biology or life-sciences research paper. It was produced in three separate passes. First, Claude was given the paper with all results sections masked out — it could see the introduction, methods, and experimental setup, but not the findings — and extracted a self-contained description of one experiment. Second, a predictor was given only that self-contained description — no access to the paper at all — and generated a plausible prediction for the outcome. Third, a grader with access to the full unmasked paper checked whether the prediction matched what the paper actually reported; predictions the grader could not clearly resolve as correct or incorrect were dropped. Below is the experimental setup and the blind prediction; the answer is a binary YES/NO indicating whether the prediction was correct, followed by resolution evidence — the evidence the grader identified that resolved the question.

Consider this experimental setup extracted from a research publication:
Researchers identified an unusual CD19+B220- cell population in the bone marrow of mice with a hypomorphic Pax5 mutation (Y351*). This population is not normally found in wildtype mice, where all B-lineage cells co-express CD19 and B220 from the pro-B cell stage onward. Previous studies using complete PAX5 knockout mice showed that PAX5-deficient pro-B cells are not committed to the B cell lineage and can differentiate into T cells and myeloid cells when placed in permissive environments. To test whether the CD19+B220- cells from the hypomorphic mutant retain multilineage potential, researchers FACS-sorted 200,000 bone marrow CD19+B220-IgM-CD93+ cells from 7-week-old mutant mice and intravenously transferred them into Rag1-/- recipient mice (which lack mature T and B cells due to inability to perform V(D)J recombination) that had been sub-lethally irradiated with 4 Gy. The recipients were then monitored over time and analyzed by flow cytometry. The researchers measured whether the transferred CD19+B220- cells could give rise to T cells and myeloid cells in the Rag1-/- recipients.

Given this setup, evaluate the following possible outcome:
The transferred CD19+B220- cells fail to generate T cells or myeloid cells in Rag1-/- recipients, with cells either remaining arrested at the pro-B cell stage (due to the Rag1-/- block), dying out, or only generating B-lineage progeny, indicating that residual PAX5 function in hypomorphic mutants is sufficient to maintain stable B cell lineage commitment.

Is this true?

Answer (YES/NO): NO